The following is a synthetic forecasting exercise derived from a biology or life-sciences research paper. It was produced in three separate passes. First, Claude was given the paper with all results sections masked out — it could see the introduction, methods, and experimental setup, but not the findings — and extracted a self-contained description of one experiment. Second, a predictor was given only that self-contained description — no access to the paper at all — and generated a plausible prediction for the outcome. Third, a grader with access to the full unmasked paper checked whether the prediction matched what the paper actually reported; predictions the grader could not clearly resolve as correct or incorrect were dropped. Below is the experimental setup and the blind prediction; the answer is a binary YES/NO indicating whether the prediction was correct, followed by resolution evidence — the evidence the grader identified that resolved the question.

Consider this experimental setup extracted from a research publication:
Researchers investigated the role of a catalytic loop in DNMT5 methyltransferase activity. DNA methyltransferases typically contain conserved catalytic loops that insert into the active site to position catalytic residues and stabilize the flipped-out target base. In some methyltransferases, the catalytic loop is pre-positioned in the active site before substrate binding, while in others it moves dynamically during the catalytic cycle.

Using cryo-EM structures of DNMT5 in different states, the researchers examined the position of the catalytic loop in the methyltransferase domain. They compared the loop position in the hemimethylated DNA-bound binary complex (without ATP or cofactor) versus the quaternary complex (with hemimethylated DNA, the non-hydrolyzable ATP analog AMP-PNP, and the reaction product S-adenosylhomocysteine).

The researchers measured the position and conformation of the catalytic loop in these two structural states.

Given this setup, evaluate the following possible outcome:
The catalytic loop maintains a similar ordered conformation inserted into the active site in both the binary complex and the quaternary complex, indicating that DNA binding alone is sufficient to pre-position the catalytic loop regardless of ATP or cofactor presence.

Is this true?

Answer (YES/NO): NO